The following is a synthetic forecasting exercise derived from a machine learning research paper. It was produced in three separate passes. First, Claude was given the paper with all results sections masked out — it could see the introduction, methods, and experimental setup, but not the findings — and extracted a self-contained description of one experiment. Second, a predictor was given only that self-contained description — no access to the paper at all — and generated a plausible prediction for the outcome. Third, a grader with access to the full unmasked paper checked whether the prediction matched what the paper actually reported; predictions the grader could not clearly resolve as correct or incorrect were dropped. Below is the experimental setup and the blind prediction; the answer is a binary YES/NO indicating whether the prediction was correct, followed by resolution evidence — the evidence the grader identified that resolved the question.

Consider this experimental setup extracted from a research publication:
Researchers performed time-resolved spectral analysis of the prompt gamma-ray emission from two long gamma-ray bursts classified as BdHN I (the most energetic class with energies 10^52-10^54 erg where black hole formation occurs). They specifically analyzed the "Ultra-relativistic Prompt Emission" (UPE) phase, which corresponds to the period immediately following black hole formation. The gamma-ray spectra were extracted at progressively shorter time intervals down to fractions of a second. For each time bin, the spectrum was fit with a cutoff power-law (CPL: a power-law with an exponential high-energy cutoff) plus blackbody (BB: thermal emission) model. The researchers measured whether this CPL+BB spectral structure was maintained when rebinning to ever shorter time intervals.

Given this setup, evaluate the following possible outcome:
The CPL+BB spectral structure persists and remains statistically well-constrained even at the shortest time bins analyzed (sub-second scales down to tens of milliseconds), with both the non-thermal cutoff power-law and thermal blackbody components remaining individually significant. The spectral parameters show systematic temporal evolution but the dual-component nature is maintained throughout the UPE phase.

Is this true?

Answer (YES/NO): YES